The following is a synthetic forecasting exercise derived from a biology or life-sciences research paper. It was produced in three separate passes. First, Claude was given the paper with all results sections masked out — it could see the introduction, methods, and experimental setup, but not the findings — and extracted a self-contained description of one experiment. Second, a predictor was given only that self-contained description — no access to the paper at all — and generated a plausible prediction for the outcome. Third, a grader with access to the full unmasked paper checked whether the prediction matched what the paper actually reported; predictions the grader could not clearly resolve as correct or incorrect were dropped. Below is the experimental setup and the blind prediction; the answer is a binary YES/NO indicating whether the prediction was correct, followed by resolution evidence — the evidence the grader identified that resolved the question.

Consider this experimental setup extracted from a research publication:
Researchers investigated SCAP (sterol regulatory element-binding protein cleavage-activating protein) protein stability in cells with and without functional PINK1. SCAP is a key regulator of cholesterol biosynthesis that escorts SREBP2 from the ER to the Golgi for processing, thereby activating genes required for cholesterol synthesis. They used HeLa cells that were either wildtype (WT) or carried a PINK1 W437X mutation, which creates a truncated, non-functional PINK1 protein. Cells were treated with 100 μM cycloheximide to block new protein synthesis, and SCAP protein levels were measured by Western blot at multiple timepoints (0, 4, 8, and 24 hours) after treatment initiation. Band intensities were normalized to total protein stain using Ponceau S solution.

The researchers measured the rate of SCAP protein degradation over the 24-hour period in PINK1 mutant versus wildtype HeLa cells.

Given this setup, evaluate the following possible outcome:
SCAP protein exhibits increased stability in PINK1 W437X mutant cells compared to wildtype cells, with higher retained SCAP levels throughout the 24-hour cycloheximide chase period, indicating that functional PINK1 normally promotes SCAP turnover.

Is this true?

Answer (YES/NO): YES